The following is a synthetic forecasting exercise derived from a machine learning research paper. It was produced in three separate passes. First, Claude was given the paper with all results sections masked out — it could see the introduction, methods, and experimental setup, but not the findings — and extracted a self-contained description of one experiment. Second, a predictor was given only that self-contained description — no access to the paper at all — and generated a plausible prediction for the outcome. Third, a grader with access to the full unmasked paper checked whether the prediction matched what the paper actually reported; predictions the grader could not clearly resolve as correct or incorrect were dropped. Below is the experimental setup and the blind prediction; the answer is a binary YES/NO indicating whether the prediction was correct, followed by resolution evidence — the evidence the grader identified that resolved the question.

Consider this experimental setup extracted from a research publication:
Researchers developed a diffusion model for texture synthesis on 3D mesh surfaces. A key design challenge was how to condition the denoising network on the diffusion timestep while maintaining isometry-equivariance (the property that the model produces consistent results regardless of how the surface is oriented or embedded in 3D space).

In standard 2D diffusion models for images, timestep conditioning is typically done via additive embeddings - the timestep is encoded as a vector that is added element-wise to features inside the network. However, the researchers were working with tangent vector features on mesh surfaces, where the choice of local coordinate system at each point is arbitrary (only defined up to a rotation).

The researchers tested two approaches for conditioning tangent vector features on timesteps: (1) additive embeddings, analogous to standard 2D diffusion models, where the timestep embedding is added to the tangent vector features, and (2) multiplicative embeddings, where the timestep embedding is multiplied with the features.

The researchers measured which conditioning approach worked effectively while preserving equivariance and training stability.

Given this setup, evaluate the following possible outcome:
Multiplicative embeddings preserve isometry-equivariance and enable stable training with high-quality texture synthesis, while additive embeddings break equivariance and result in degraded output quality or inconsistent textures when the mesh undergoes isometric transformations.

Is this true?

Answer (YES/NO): NO